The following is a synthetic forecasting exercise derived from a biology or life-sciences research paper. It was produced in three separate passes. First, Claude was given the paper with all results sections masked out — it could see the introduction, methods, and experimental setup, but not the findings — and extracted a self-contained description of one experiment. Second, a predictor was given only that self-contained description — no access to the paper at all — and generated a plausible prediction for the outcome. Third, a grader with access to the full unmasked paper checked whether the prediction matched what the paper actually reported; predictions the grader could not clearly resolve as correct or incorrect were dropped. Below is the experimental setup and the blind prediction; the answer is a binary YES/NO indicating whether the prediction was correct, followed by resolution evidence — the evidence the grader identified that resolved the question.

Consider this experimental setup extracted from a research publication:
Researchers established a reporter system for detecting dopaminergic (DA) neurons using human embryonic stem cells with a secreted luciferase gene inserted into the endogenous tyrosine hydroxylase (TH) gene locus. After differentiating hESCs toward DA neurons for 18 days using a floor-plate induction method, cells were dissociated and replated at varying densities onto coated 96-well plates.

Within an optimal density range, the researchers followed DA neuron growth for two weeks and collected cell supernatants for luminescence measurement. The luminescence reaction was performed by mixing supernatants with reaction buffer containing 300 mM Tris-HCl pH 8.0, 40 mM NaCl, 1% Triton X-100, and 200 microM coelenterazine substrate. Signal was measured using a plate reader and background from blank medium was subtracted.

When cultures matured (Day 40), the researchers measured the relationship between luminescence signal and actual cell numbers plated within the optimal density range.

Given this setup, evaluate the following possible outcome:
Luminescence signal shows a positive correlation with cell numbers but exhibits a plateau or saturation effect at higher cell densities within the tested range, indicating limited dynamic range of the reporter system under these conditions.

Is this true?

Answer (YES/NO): NO